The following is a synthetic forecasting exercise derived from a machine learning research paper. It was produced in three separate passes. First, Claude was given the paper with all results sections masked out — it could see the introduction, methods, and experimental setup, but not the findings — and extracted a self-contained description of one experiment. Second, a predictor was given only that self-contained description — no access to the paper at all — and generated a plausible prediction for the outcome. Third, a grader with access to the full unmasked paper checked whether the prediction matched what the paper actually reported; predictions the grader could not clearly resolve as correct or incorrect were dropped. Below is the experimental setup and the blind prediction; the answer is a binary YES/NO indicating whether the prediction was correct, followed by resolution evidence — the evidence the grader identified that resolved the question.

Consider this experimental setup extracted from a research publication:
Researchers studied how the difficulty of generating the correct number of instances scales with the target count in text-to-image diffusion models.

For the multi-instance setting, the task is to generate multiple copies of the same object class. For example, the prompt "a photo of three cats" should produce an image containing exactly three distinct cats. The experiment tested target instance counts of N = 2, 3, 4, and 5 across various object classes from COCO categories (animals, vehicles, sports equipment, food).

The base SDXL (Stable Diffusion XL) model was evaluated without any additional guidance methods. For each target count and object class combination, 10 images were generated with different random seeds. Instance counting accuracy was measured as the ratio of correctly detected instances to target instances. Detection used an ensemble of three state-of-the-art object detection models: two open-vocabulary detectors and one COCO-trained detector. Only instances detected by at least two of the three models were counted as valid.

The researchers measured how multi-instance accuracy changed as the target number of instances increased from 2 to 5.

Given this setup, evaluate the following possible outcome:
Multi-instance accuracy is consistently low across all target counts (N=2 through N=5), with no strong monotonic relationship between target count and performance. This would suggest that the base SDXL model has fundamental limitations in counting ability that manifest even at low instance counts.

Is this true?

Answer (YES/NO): NO